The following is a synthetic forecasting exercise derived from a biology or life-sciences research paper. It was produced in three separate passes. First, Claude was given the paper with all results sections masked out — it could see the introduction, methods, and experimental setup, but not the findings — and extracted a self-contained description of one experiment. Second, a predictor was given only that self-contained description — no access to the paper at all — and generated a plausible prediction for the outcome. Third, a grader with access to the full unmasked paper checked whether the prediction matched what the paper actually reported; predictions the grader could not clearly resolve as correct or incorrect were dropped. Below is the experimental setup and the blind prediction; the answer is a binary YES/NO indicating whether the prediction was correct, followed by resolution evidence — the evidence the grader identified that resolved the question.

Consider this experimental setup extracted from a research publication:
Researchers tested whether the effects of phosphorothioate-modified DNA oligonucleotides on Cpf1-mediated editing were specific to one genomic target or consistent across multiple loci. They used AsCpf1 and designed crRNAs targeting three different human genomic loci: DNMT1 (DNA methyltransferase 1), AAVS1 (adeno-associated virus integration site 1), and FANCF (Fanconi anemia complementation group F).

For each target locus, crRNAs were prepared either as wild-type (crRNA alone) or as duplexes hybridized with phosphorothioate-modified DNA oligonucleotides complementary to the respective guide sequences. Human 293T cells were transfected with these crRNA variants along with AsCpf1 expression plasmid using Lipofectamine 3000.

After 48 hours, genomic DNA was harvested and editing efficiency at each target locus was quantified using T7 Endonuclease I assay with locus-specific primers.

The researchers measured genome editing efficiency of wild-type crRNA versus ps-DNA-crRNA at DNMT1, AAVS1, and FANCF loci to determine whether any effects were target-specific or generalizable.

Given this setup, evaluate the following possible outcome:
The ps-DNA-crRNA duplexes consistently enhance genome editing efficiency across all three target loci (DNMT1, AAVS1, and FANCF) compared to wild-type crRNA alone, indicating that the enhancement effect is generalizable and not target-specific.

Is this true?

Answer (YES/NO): NO